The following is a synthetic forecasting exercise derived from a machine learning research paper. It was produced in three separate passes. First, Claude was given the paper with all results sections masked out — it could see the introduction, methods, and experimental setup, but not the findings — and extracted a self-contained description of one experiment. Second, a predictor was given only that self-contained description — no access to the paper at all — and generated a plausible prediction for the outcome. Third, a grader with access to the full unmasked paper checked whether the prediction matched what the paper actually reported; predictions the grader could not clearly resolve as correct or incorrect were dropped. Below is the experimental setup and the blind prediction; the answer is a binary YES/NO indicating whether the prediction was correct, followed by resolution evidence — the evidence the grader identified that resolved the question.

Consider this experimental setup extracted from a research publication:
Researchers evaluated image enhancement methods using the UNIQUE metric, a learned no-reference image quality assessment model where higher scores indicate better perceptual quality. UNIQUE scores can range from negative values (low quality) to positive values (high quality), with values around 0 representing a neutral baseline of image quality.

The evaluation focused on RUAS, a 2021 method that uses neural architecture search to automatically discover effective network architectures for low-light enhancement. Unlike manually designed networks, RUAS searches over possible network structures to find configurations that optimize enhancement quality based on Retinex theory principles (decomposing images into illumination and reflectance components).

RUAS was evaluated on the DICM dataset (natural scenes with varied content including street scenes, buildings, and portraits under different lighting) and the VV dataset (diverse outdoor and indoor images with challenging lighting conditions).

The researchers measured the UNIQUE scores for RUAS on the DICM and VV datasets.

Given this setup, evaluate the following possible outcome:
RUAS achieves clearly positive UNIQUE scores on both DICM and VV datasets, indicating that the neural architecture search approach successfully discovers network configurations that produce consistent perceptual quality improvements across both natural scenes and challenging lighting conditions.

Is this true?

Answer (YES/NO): NO